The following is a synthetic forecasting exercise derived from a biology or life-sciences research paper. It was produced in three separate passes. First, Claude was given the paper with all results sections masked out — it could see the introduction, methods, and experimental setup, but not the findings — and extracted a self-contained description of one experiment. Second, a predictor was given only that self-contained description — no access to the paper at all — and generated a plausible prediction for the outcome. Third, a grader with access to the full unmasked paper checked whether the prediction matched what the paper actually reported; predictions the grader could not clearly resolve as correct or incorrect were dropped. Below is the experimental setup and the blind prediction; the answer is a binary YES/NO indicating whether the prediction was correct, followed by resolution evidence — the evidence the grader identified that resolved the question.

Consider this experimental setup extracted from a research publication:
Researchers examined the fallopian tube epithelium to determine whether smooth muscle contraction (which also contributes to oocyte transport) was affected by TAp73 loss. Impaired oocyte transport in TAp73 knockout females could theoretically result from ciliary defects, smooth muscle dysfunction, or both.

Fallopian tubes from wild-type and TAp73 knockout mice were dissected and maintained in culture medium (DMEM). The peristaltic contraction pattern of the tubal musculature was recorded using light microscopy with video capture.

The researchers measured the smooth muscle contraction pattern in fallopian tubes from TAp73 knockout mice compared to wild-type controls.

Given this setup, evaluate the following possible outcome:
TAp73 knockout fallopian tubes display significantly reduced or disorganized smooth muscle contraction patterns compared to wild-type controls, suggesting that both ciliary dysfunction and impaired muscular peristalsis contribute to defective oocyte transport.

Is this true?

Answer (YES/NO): NO